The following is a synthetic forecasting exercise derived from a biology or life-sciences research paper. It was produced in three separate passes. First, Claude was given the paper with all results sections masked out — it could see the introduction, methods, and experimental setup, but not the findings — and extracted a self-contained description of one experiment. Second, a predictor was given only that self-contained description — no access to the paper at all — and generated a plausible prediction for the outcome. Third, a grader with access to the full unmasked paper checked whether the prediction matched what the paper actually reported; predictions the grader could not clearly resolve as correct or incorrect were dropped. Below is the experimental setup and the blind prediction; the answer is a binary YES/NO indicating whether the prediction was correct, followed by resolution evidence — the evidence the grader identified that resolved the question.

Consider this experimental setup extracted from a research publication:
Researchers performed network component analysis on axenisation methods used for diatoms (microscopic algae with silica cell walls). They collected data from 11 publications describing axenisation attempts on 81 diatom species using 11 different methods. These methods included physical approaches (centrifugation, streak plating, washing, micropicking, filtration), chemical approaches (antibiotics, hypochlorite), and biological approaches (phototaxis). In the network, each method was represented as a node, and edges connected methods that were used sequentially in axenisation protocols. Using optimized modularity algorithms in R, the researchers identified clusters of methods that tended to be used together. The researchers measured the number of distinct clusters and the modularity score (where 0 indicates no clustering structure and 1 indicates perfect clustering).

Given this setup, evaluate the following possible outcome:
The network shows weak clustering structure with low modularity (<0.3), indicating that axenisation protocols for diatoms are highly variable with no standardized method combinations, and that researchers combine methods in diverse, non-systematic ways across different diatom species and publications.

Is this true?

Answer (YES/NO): NO